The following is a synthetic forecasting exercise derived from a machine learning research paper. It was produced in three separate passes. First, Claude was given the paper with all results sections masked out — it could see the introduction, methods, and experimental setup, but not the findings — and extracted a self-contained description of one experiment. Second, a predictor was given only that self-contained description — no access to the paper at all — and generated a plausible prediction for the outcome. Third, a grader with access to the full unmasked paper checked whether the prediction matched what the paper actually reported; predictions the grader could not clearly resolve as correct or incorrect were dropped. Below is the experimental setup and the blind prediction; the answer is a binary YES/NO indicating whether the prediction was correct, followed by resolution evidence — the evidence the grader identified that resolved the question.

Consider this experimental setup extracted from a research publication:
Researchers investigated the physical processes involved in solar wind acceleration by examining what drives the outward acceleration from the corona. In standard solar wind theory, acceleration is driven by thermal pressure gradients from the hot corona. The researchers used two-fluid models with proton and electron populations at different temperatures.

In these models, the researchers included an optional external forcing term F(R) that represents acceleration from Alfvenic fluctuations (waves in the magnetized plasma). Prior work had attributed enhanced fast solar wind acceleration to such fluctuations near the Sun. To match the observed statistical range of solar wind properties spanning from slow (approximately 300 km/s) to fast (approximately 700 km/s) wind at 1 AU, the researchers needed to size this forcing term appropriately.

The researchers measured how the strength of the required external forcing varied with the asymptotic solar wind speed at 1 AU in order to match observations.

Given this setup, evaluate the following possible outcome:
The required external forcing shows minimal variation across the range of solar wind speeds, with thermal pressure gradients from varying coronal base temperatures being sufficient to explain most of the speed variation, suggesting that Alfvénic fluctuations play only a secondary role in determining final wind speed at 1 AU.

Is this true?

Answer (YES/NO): NO